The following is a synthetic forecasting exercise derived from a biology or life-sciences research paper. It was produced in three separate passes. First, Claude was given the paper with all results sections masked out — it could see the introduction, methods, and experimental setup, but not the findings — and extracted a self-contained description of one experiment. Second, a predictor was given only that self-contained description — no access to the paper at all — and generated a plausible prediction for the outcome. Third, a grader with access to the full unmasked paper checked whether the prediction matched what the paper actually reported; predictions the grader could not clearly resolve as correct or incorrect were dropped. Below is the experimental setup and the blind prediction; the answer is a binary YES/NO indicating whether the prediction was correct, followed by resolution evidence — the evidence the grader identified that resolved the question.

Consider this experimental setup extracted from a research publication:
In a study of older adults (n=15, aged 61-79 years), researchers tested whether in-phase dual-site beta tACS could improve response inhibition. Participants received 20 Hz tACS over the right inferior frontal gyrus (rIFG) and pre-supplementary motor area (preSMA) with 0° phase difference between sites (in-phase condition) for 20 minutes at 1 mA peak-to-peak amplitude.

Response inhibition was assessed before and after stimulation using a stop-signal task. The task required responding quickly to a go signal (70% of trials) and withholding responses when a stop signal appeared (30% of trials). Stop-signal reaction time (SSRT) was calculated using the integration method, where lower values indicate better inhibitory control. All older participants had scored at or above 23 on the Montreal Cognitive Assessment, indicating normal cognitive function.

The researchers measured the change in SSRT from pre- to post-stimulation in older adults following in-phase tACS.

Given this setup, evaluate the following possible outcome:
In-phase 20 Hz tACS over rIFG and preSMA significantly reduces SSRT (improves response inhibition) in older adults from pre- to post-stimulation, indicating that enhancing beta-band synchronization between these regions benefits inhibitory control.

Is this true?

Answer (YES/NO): NO